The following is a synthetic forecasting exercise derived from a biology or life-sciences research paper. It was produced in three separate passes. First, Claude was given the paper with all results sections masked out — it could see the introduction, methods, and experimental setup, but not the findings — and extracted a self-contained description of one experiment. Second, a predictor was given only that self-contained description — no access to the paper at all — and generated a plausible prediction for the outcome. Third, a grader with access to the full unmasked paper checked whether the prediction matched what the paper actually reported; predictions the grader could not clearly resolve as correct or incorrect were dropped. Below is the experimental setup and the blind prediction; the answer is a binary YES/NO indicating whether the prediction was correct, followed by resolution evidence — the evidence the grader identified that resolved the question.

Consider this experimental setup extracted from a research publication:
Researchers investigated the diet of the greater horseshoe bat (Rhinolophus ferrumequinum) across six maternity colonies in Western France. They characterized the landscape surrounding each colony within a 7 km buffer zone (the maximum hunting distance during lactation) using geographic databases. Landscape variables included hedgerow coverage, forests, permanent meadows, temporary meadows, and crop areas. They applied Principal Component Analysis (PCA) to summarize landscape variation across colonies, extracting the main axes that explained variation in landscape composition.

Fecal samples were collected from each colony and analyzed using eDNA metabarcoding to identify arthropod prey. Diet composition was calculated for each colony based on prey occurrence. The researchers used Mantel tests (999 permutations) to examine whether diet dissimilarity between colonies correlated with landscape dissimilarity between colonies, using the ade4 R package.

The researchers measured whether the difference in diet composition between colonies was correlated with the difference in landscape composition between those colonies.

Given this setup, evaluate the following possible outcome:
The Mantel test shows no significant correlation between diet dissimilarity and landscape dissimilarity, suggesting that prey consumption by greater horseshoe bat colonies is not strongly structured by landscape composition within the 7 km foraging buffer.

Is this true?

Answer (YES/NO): NO